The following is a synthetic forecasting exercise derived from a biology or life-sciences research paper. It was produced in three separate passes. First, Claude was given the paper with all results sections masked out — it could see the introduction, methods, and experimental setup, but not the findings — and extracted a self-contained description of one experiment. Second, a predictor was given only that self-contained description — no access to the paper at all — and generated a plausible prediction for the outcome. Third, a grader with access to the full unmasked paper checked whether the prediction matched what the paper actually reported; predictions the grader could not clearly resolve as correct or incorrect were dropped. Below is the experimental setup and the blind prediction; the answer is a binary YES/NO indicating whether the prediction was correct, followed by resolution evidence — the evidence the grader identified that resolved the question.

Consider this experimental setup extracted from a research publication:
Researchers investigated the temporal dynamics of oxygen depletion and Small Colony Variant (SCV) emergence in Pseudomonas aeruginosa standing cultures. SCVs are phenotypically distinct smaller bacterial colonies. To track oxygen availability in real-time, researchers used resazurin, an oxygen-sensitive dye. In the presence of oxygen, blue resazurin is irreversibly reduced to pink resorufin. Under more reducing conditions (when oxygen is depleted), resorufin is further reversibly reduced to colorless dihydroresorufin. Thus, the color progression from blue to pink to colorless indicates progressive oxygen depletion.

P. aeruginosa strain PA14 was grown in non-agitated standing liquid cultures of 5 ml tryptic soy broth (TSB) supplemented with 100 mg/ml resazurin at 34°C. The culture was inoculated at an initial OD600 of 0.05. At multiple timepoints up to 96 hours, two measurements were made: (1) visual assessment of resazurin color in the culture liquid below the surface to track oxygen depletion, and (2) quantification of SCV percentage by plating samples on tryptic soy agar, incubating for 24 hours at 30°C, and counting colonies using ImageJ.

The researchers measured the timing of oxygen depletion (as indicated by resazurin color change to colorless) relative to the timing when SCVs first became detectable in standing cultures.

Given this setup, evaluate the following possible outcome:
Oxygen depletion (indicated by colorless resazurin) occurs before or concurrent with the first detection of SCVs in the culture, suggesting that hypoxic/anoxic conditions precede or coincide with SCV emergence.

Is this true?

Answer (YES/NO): NO